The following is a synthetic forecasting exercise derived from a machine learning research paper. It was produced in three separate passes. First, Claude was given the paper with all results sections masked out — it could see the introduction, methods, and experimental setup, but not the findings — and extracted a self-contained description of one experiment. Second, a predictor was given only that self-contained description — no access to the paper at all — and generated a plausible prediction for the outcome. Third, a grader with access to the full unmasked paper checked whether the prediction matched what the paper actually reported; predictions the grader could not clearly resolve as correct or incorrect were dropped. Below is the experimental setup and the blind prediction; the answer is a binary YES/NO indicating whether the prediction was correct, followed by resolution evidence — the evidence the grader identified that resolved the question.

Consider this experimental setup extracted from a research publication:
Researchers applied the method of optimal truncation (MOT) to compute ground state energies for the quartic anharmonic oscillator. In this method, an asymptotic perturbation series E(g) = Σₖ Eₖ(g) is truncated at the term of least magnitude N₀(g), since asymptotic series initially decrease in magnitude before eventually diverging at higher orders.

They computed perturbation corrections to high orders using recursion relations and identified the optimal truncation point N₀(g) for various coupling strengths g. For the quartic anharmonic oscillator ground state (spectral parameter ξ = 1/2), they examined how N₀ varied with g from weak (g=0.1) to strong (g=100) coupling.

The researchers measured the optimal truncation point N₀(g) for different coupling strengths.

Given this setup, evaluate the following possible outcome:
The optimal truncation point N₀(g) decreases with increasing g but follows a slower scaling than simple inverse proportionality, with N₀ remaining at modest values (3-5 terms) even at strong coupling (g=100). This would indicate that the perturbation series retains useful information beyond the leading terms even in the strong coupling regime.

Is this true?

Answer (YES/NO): YES